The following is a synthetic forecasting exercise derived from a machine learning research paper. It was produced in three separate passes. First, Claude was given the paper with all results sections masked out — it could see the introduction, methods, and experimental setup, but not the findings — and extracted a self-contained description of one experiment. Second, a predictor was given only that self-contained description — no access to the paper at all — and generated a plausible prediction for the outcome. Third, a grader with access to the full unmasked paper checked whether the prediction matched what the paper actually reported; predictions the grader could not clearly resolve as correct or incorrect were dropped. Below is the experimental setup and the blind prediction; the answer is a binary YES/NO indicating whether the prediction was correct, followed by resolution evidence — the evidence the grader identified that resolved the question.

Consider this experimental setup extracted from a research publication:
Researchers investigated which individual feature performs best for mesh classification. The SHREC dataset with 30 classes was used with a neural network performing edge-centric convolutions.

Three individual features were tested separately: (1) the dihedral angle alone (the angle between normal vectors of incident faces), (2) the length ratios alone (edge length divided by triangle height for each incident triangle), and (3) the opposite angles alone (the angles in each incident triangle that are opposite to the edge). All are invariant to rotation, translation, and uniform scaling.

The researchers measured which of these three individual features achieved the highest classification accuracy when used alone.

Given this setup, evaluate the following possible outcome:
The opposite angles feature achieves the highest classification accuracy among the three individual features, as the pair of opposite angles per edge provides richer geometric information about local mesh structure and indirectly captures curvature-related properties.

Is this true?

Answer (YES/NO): YES